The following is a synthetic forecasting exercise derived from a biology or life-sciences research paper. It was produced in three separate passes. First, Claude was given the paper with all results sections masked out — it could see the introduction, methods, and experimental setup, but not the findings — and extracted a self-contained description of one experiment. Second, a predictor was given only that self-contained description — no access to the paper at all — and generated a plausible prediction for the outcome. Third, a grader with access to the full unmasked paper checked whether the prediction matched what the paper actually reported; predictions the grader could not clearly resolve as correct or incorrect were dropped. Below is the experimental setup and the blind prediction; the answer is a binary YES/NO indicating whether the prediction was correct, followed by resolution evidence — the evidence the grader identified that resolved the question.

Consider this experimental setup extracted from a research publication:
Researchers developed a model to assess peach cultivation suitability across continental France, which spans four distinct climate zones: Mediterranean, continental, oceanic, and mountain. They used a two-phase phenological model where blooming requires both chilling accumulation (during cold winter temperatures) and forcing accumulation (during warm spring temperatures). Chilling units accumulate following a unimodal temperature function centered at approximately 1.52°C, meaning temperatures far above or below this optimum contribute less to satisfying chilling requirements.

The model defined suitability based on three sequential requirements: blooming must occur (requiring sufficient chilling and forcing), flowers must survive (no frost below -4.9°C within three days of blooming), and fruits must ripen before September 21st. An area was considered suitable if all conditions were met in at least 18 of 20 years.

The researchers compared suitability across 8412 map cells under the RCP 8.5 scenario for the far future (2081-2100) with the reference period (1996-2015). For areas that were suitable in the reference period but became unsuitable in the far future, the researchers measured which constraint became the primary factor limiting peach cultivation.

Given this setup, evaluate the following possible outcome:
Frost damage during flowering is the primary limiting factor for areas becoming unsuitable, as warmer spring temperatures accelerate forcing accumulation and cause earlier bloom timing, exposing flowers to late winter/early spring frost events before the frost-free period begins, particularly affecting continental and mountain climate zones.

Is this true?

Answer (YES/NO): NO